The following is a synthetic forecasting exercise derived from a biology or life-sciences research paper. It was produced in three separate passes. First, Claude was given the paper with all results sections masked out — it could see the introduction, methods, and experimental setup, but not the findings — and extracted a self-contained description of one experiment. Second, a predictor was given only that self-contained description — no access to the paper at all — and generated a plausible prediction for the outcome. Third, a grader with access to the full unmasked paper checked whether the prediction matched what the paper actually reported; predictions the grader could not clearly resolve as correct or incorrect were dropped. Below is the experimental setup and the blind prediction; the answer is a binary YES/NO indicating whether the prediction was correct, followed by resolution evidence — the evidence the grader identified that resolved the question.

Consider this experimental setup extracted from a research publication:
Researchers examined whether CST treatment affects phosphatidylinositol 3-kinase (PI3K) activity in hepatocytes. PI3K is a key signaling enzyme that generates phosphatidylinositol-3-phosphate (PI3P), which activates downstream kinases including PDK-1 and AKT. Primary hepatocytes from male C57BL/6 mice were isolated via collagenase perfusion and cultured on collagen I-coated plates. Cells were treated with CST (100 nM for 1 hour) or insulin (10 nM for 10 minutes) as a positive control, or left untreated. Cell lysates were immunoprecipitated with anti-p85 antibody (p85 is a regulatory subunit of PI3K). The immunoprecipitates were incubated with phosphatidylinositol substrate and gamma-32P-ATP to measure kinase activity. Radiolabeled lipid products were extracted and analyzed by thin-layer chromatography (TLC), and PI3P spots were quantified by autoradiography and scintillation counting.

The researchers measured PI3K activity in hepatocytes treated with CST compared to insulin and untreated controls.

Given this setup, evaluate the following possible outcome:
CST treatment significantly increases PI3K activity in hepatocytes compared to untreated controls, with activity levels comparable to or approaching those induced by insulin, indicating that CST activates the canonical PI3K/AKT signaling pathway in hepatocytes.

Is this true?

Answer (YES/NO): YES